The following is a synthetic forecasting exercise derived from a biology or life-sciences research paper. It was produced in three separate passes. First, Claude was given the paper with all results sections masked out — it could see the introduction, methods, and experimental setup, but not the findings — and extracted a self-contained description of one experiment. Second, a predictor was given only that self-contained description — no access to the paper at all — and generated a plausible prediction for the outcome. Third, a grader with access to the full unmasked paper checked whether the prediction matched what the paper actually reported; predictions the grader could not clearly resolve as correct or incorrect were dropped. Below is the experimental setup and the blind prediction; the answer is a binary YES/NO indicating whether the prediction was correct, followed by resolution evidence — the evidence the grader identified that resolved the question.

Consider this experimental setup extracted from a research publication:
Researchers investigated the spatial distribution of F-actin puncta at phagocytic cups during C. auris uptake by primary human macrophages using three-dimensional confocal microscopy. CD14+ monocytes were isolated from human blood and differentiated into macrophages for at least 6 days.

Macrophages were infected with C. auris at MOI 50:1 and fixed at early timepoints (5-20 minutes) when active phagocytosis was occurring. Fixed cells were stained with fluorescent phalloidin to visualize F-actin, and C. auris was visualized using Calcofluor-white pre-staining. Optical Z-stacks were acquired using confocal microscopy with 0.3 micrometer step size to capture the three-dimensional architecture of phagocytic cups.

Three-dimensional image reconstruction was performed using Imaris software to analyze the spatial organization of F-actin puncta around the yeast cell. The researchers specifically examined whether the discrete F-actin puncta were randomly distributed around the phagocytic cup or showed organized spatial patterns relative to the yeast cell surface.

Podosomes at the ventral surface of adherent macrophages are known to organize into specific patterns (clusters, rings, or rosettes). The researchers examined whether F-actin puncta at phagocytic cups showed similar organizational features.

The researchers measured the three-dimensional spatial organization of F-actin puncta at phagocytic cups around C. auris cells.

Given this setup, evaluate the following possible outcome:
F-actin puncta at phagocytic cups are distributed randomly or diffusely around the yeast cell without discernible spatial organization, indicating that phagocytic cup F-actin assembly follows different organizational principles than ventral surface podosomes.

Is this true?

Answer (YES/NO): NO